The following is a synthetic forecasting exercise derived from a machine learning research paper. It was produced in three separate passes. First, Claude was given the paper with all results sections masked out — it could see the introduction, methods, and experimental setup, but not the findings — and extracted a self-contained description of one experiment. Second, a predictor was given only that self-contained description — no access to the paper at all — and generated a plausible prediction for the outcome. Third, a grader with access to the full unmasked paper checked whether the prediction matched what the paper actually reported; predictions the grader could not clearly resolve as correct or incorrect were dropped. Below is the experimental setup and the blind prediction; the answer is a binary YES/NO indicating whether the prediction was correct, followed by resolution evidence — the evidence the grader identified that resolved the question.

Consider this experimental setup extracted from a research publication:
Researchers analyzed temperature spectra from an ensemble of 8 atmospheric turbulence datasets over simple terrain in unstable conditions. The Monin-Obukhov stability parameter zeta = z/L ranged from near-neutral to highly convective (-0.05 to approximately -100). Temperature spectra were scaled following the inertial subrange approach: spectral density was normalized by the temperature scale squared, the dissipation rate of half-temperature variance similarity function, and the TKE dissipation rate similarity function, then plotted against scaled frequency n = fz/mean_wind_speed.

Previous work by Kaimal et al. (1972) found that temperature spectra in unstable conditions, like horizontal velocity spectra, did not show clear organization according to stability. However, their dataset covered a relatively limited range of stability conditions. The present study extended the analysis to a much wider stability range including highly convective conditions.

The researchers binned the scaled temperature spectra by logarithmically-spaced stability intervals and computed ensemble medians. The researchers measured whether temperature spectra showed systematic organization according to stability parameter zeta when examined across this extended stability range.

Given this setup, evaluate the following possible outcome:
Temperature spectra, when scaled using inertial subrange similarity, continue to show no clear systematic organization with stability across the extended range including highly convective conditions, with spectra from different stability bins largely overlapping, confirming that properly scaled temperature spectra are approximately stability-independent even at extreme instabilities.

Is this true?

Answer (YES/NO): NO